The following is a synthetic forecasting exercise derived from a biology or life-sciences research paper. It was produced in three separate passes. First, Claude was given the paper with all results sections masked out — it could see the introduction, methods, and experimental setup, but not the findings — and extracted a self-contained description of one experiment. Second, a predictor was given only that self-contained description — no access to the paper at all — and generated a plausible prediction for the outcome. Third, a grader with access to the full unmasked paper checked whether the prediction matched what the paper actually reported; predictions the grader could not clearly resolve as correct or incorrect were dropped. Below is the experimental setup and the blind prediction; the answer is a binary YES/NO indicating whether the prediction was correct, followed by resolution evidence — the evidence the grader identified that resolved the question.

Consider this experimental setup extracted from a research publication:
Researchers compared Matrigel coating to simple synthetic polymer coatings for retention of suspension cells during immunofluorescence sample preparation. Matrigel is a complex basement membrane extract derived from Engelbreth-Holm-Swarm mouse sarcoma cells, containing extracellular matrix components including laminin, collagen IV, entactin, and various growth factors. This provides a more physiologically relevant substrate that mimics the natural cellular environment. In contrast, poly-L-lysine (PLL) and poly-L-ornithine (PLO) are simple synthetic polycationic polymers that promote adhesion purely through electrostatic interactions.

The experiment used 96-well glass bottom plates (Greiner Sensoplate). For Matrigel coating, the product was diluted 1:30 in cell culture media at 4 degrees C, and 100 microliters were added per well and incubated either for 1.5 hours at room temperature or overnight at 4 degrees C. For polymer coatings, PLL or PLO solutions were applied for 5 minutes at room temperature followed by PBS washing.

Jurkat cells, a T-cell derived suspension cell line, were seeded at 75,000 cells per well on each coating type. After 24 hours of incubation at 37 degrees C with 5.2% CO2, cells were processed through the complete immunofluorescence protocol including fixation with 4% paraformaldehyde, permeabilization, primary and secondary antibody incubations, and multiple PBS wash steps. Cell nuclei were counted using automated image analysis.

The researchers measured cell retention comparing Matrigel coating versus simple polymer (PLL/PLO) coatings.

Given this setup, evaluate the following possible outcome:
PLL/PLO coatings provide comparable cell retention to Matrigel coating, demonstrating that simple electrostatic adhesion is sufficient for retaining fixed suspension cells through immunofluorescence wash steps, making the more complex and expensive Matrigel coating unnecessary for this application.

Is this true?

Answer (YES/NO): NO